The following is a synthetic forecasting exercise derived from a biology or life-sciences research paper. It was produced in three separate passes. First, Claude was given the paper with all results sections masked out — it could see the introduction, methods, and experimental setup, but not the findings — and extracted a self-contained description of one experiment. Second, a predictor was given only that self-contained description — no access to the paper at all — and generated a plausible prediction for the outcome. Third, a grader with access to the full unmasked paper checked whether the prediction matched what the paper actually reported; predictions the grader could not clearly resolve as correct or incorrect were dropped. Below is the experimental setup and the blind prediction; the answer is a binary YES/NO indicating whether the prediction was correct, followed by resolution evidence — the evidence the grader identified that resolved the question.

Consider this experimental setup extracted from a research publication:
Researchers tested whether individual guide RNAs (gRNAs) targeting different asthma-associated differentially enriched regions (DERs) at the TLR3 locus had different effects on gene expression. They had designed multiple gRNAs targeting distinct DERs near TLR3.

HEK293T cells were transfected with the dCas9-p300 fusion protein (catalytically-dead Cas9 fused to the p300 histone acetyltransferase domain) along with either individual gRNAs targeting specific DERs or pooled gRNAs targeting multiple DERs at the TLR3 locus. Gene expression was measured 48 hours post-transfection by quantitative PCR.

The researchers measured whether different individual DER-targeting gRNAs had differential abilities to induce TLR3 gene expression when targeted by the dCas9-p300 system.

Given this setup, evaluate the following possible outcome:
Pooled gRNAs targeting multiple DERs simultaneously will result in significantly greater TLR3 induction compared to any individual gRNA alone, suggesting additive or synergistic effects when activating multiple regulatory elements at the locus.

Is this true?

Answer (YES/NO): NO